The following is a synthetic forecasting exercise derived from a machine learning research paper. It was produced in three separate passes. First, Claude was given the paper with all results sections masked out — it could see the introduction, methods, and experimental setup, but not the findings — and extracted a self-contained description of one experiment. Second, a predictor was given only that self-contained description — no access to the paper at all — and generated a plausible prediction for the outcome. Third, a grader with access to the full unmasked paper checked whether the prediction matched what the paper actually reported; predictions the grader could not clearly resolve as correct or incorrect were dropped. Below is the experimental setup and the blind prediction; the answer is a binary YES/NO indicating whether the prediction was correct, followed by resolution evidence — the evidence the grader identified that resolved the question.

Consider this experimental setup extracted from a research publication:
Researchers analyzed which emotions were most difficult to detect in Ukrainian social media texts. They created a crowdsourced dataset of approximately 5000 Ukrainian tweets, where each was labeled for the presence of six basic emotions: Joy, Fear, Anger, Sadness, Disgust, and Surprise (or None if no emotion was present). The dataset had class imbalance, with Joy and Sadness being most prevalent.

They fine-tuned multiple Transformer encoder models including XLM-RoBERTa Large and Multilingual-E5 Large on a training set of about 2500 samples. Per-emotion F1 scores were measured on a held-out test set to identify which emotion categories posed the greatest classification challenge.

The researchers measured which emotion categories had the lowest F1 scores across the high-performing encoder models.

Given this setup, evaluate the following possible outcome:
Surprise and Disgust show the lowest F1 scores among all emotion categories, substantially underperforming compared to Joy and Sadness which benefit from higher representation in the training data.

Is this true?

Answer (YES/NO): NO